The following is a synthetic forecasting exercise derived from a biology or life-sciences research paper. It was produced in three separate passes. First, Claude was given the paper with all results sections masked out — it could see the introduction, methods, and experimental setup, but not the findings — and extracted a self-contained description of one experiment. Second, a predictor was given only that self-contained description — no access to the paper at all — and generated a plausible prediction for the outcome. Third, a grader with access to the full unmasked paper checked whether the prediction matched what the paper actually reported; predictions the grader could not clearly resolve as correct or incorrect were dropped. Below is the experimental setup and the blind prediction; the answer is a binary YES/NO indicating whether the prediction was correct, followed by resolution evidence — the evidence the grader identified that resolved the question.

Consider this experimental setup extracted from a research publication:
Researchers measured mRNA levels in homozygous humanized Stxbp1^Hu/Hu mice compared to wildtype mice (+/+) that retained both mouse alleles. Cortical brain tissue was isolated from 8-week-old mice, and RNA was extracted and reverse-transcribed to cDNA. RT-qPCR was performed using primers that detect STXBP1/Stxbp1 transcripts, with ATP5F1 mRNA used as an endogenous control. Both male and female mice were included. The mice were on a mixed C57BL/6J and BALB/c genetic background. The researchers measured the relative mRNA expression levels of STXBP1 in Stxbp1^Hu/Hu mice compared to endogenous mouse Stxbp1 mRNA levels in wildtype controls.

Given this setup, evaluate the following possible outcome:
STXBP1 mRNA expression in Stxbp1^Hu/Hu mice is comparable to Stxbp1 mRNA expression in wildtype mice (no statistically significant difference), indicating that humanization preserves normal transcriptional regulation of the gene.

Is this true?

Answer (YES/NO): YES